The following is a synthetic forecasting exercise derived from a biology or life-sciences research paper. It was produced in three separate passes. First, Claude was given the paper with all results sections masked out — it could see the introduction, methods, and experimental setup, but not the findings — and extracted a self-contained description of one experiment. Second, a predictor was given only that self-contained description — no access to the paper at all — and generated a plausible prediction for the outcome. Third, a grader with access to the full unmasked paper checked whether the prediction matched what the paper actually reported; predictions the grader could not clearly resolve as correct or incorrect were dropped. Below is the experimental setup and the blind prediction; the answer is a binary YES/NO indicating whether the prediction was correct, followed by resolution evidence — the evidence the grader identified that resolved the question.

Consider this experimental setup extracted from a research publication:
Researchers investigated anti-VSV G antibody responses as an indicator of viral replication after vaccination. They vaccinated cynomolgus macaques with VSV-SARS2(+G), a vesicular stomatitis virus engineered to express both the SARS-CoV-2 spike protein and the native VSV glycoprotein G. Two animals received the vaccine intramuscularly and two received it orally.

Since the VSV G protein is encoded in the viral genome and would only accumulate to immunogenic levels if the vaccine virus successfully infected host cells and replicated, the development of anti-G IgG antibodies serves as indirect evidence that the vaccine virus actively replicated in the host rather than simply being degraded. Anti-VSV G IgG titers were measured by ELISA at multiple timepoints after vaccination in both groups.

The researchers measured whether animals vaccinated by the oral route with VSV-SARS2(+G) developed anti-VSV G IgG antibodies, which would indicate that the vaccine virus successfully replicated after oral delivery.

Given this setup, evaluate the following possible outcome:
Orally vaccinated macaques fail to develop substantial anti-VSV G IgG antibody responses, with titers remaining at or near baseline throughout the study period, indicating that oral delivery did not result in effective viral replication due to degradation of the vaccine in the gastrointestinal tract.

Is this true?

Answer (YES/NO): NO